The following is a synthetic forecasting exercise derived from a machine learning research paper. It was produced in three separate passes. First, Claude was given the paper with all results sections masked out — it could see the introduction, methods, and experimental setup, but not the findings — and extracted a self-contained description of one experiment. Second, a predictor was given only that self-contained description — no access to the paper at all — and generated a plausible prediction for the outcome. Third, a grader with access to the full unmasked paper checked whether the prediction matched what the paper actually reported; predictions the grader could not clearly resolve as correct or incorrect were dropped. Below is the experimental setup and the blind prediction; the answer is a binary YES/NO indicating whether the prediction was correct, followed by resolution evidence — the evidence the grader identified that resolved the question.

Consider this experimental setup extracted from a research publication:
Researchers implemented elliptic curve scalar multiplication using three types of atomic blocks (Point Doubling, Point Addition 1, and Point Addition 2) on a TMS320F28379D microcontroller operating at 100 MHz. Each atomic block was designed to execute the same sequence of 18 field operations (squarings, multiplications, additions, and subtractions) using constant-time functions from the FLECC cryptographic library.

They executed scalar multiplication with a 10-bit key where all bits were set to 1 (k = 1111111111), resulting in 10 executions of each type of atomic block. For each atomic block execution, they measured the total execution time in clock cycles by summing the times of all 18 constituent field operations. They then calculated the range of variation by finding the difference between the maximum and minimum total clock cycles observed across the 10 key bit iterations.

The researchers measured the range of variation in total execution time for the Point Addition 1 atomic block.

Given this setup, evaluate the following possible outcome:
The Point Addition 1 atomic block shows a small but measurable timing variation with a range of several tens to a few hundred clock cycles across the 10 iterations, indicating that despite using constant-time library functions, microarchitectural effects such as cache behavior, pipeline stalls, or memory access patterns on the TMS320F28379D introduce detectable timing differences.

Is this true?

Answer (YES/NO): YES